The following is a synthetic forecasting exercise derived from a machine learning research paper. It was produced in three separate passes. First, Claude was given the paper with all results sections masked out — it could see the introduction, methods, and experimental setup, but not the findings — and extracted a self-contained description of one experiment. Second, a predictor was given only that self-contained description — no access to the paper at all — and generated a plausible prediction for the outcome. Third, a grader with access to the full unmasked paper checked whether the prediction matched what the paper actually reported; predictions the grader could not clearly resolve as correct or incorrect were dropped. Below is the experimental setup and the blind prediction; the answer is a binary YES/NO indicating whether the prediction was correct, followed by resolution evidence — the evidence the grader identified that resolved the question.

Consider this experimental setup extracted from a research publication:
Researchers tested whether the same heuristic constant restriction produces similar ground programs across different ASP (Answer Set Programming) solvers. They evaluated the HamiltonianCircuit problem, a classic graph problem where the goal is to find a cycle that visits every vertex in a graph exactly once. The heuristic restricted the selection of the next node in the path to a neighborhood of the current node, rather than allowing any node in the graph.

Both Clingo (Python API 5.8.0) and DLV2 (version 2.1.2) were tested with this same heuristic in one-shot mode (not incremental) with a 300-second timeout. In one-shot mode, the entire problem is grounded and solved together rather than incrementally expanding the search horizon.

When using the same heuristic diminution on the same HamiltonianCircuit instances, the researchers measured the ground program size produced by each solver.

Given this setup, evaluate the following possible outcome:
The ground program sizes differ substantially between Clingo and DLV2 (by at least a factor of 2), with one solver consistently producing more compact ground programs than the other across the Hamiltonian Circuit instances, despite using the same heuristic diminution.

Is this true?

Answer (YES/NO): NO